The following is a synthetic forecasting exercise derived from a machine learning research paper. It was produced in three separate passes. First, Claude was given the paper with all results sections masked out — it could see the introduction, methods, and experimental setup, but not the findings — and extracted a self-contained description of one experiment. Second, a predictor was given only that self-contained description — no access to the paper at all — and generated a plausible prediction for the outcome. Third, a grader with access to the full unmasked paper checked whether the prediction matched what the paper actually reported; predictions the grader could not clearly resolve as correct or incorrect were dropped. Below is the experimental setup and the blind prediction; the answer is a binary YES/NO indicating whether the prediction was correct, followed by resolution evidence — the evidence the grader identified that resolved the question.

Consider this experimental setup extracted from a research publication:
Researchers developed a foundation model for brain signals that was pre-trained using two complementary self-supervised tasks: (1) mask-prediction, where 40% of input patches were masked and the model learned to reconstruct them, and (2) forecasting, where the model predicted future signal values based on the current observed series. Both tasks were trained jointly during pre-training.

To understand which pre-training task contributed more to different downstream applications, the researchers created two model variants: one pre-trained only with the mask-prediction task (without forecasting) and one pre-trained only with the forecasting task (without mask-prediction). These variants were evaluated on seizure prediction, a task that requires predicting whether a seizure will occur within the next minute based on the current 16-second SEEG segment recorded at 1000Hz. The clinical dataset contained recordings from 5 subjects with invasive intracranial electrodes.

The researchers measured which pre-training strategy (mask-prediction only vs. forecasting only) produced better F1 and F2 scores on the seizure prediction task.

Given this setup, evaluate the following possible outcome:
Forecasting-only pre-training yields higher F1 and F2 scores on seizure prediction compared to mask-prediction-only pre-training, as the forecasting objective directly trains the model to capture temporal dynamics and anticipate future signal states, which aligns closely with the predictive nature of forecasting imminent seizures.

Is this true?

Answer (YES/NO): NO